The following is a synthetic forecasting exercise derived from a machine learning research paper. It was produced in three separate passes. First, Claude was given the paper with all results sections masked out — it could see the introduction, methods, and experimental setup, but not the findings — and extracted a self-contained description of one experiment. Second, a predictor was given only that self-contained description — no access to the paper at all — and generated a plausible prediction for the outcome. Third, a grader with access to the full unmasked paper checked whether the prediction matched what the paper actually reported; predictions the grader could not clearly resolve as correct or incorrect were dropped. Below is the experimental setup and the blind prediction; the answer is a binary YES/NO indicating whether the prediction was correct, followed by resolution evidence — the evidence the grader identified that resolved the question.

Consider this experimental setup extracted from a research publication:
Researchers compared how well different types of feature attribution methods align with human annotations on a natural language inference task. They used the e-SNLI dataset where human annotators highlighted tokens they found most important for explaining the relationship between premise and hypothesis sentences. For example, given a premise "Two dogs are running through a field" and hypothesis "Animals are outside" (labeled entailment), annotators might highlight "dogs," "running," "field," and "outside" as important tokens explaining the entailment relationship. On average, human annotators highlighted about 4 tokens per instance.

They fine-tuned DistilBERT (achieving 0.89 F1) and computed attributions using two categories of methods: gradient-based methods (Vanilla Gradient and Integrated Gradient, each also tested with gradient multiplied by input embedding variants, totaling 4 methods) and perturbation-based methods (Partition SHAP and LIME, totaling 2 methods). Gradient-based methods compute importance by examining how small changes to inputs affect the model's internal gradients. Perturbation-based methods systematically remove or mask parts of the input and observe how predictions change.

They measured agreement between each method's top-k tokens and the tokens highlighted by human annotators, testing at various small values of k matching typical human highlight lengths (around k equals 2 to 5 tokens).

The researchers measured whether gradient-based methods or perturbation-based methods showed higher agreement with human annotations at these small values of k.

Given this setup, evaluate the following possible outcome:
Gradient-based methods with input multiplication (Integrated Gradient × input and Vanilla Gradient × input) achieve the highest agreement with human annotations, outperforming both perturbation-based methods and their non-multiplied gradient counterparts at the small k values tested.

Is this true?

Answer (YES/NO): NO